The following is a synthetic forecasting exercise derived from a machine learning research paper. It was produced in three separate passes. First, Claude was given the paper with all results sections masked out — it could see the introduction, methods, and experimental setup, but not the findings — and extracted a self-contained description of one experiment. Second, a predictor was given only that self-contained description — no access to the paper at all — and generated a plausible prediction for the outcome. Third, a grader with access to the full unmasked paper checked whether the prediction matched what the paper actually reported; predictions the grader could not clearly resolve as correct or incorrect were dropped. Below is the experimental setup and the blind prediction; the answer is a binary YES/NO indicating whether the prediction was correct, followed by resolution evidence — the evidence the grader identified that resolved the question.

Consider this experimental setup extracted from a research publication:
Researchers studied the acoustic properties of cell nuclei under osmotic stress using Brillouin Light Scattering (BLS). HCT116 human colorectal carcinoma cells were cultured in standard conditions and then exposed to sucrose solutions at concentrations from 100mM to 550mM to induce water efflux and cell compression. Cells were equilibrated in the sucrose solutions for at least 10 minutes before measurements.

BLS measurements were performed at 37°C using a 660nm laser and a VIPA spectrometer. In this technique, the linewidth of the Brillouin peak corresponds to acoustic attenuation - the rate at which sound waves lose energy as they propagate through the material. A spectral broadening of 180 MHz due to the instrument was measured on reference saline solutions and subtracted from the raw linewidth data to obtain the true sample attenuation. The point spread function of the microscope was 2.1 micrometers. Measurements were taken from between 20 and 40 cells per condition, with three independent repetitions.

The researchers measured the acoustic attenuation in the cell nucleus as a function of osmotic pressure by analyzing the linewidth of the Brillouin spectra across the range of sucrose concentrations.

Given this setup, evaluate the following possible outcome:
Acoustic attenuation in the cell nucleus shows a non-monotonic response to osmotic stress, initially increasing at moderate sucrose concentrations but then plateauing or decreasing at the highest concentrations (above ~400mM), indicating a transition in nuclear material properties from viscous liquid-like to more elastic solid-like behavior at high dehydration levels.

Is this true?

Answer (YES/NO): NO